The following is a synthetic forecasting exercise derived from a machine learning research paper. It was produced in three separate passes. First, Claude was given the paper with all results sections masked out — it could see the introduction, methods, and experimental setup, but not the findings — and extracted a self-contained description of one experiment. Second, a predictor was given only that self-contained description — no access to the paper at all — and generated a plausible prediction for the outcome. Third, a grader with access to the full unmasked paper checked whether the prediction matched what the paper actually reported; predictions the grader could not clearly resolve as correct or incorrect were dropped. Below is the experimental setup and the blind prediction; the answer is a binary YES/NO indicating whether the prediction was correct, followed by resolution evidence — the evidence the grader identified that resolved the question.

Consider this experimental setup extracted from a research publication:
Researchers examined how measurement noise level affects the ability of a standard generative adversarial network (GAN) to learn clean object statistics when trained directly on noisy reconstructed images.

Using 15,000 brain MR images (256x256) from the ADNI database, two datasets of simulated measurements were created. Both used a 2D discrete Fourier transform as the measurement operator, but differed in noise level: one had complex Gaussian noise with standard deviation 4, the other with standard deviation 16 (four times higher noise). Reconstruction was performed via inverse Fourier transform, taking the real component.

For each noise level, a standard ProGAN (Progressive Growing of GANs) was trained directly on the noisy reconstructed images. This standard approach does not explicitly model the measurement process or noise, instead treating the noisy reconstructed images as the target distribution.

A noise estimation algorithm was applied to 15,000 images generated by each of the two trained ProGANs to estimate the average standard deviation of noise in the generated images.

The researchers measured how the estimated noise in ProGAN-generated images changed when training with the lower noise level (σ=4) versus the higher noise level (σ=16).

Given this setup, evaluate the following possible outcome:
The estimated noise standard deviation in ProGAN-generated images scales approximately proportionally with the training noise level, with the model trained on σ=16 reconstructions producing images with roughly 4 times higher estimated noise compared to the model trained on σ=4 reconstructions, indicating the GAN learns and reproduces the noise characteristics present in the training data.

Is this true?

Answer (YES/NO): YES